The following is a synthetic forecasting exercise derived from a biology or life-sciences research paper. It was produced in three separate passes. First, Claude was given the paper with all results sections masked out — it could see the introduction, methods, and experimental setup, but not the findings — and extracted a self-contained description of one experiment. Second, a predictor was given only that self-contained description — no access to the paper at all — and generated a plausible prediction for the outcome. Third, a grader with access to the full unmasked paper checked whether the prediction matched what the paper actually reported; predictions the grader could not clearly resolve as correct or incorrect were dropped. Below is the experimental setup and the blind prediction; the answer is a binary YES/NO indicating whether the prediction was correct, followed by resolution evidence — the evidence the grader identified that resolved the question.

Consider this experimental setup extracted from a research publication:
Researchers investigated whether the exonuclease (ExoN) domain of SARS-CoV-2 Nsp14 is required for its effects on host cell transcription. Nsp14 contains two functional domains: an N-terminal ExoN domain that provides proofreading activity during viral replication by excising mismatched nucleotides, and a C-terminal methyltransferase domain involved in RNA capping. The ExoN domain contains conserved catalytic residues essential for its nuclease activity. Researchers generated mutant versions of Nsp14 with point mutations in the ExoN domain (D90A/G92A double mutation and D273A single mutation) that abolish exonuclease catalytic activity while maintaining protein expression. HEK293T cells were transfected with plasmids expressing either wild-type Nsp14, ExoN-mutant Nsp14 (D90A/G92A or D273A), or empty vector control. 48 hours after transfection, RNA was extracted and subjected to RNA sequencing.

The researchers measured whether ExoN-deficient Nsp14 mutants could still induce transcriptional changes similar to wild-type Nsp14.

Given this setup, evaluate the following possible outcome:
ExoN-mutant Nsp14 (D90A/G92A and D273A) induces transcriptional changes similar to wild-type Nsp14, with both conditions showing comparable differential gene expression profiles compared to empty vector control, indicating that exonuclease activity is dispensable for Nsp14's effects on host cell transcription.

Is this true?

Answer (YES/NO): YES